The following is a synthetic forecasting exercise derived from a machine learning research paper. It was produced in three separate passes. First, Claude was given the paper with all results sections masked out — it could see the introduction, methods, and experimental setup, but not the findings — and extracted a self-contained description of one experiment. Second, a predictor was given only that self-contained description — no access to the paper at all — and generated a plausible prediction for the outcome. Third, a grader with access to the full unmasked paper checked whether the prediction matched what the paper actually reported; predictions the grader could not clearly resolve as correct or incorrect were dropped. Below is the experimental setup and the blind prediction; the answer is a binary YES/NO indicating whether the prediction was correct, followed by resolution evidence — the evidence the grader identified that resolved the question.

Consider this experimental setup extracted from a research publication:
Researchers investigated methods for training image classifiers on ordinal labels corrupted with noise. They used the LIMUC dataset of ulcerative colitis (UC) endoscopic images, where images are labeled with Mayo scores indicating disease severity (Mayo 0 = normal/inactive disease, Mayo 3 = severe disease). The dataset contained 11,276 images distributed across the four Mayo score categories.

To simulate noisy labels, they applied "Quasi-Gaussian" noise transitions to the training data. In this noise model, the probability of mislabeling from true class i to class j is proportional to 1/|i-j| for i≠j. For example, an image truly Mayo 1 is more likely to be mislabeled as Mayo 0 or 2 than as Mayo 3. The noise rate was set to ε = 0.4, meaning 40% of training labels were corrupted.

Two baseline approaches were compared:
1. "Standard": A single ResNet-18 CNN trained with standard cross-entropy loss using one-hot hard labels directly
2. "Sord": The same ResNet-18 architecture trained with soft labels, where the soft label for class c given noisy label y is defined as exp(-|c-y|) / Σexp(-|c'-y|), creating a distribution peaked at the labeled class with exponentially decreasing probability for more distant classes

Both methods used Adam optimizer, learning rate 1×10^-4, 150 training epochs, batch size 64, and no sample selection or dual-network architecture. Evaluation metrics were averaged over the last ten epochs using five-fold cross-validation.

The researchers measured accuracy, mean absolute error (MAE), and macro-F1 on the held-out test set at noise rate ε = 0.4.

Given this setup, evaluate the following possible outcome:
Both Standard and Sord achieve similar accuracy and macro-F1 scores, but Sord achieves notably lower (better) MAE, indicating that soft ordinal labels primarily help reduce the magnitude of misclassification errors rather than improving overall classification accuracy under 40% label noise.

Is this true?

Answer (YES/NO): NO